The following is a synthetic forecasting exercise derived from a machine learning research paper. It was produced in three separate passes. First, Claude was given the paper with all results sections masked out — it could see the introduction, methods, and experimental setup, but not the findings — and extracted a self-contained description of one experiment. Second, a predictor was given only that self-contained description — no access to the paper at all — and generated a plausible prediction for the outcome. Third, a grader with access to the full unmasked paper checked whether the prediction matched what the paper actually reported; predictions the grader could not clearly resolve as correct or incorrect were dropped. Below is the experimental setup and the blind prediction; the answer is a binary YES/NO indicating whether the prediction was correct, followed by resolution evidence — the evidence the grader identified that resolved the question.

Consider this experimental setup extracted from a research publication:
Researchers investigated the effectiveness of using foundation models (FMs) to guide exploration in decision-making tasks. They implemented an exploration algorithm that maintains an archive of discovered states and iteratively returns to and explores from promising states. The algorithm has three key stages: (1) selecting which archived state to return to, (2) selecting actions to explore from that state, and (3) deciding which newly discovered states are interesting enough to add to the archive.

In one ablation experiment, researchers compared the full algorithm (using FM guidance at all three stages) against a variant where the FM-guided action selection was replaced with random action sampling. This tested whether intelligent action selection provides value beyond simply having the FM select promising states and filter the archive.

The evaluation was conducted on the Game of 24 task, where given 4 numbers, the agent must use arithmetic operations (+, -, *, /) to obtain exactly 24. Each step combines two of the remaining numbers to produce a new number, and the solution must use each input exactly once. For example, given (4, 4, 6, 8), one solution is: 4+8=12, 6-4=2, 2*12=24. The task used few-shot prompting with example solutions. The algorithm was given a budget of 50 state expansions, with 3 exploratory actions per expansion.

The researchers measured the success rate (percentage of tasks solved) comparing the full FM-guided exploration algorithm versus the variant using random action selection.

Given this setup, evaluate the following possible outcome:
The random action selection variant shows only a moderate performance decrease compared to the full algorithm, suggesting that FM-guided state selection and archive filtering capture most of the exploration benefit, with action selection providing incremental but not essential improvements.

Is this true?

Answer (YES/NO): NO